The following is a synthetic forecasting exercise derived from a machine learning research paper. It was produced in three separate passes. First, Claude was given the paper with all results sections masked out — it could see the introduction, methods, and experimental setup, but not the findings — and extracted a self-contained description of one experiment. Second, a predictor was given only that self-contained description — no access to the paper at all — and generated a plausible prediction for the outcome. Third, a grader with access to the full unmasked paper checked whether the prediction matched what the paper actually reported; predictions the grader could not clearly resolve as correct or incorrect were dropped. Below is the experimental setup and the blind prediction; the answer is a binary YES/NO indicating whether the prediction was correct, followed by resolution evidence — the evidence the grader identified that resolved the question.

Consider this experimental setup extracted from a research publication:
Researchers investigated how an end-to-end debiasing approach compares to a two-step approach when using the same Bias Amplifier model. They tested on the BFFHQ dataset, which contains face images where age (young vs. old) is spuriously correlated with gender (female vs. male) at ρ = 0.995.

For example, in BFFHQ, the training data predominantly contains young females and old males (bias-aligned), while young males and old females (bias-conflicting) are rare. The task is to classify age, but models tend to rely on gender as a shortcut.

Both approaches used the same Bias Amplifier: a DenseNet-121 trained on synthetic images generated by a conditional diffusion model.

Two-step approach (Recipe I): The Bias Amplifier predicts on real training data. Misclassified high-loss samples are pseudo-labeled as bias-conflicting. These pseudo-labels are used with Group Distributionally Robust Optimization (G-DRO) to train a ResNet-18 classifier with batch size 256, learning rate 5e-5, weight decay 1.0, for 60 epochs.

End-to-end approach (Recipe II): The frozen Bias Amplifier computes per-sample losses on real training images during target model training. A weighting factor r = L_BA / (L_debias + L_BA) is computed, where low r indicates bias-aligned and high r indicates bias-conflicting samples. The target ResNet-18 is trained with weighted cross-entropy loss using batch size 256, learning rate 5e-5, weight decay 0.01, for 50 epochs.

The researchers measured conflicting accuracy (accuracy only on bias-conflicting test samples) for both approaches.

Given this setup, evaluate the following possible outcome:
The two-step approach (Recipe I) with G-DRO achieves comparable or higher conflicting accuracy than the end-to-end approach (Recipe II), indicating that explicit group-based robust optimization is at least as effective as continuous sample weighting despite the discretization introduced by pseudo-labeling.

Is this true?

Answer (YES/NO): YES